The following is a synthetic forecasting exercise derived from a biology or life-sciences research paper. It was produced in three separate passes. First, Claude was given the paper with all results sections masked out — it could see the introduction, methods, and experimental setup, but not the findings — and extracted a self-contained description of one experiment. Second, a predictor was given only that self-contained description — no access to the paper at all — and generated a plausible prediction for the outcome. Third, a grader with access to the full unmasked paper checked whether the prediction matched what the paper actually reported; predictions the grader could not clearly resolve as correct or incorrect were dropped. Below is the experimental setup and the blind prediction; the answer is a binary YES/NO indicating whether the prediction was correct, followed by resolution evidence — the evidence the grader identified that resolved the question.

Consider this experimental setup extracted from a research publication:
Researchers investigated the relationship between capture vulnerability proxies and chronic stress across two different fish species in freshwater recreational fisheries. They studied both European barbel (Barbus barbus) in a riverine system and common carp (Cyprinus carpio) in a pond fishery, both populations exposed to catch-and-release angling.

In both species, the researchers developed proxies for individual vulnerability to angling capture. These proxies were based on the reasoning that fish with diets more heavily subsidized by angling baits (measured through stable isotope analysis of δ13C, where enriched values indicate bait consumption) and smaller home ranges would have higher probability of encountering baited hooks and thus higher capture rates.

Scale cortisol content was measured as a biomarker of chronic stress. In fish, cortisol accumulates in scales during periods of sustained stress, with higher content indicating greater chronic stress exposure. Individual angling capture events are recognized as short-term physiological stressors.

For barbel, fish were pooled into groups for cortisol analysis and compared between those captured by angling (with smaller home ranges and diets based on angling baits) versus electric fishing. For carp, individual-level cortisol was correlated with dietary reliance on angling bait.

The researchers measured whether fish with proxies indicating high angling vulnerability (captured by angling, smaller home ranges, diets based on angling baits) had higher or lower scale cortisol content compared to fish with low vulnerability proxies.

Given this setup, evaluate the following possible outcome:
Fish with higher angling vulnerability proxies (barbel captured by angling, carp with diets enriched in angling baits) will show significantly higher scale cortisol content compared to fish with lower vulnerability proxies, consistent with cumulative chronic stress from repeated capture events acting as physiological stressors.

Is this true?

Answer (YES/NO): NO